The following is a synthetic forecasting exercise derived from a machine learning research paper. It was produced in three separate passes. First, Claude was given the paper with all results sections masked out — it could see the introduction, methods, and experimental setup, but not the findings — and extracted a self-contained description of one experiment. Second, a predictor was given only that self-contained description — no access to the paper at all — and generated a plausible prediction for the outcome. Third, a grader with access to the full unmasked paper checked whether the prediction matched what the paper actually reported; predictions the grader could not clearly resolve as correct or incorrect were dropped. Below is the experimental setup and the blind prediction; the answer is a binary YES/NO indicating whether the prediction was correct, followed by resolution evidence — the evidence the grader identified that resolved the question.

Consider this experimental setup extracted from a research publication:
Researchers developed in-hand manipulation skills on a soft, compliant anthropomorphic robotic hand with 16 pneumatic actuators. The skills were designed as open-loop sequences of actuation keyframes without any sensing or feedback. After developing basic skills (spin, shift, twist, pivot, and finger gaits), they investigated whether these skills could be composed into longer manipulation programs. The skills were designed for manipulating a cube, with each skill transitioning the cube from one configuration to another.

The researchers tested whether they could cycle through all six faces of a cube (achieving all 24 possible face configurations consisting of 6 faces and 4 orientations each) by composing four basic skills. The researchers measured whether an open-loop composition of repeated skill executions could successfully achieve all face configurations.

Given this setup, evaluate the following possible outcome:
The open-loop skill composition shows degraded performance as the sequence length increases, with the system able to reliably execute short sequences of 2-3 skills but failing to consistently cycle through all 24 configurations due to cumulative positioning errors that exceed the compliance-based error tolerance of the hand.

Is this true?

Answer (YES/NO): NO